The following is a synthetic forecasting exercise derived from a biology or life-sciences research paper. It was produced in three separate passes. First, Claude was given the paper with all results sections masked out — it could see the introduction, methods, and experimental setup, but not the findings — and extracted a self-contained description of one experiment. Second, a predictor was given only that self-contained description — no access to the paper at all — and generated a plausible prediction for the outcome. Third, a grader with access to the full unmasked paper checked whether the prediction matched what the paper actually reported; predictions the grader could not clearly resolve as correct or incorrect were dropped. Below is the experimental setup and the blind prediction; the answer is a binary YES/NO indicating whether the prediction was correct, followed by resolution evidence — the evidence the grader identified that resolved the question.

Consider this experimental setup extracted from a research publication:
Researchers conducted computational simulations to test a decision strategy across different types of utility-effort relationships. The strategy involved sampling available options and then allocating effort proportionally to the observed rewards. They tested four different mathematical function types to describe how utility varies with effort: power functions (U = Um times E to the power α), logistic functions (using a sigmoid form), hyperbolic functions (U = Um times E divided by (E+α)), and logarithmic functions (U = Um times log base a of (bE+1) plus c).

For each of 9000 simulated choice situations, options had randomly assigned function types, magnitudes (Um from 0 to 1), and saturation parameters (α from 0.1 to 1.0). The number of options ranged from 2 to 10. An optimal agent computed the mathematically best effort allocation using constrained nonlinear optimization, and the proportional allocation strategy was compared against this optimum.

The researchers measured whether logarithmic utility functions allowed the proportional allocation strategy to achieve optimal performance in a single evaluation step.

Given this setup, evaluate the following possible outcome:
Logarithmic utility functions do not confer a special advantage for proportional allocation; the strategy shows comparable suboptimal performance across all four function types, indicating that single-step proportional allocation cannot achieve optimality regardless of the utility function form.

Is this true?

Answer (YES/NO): NO